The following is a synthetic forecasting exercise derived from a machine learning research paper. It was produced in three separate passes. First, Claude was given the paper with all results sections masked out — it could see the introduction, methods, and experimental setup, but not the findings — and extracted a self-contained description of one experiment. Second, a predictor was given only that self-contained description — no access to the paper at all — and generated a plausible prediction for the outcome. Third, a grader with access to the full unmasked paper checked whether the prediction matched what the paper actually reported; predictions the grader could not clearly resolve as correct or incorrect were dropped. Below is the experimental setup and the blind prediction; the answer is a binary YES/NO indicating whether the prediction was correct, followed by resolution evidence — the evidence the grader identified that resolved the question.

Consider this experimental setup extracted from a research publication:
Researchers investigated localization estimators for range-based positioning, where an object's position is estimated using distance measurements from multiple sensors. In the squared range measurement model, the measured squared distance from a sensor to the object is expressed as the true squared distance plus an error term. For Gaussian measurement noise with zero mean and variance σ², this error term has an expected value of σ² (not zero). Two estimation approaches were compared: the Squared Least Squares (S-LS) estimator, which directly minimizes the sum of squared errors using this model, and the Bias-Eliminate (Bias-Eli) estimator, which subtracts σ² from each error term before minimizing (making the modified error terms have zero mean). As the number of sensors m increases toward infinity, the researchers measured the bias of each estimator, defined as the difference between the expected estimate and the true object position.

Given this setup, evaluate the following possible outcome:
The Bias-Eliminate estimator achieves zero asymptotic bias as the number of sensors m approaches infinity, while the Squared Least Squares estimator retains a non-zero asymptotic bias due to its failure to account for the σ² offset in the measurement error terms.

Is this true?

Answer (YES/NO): YES